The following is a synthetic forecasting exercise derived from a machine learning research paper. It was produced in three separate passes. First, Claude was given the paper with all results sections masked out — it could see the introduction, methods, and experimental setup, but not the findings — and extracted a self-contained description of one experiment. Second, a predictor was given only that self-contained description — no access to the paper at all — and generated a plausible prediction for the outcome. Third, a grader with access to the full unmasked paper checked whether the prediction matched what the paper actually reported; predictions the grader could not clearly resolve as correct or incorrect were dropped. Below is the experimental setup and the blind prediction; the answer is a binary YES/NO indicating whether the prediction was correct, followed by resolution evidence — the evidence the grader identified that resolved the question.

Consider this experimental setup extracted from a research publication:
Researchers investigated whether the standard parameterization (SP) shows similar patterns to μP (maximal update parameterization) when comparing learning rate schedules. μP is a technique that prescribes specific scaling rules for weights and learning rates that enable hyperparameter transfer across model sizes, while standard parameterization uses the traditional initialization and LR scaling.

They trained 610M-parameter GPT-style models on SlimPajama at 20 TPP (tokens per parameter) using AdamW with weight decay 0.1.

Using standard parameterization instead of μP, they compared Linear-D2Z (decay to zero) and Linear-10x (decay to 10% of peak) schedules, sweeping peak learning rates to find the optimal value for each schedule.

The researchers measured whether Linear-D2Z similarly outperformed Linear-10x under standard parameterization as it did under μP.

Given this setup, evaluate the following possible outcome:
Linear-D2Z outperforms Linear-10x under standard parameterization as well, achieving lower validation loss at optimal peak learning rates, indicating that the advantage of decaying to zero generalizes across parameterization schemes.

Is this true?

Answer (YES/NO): YES